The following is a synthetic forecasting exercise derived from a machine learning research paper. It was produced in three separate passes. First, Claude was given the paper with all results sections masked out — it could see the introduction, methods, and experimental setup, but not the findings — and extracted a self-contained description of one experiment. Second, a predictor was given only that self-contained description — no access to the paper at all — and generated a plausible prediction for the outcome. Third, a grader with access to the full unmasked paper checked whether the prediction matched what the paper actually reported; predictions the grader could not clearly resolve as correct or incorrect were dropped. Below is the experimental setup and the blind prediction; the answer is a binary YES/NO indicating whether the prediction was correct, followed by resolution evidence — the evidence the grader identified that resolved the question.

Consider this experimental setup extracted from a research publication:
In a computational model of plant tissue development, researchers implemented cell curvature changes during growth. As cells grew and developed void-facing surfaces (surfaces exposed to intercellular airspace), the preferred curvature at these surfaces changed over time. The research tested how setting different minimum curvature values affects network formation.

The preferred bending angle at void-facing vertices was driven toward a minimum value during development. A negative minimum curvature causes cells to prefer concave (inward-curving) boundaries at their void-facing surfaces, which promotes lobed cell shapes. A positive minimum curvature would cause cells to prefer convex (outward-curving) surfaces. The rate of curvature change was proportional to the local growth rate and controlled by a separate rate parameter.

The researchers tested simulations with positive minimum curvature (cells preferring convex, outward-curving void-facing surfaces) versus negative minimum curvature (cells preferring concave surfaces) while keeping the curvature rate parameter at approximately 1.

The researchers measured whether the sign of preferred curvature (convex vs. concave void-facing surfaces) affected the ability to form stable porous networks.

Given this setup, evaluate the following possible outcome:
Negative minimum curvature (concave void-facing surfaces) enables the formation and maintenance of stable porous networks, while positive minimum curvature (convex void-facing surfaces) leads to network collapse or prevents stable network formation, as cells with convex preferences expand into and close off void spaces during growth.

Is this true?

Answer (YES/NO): YES